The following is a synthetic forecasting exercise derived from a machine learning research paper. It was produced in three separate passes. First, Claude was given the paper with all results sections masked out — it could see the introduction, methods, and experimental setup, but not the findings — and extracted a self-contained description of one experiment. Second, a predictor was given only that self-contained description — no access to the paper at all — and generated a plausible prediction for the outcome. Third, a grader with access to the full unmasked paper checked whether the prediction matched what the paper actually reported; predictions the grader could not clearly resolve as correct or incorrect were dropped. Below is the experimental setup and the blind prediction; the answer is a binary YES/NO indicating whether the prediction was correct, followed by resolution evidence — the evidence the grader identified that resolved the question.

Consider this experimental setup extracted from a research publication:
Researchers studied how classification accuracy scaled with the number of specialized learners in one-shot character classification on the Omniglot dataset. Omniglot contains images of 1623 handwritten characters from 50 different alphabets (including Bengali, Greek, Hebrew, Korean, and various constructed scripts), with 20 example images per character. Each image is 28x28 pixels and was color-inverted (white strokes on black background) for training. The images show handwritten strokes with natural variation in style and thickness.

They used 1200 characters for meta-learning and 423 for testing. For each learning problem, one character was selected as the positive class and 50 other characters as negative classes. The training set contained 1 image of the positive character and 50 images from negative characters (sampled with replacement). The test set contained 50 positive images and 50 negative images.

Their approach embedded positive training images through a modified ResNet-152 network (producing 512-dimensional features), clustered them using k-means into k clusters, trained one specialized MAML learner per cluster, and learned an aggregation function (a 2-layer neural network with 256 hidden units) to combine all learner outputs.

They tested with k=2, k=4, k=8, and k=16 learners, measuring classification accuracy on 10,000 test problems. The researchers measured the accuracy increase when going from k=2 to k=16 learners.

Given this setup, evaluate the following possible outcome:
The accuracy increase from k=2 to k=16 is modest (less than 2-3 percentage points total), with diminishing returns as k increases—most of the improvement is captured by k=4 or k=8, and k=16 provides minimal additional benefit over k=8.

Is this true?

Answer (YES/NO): NO